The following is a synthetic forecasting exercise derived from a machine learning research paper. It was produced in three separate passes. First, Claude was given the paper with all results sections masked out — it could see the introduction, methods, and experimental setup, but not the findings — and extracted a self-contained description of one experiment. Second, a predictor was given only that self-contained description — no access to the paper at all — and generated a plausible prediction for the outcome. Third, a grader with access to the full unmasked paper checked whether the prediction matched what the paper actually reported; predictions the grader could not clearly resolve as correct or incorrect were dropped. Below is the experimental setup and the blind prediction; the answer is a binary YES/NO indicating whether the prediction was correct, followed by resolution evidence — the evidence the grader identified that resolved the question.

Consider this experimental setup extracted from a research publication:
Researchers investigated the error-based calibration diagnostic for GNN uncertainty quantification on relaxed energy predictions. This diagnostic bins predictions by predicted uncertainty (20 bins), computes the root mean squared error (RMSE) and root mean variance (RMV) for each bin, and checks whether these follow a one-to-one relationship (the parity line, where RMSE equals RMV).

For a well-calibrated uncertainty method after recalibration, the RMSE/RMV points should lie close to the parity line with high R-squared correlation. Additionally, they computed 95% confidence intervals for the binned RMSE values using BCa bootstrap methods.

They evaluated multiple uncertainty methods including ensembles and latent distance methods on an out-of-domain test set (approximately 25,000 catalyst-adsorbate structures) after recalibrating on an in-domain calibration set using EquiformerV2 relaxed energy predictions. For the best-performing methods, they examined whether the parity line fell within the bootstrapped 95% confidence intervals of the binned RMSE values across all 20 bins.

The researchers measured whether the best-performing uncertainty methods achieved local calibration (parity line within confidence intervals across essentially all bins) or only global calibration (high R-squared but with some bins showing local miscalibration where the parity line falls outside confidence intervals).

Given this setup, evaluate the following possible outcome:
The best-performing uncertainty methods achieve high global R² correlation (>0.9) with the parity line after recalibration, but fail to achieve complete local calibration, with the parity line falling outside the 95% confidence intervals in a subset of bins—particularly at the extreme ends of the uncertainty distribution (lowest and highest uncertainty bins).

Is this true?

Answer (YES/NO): YES